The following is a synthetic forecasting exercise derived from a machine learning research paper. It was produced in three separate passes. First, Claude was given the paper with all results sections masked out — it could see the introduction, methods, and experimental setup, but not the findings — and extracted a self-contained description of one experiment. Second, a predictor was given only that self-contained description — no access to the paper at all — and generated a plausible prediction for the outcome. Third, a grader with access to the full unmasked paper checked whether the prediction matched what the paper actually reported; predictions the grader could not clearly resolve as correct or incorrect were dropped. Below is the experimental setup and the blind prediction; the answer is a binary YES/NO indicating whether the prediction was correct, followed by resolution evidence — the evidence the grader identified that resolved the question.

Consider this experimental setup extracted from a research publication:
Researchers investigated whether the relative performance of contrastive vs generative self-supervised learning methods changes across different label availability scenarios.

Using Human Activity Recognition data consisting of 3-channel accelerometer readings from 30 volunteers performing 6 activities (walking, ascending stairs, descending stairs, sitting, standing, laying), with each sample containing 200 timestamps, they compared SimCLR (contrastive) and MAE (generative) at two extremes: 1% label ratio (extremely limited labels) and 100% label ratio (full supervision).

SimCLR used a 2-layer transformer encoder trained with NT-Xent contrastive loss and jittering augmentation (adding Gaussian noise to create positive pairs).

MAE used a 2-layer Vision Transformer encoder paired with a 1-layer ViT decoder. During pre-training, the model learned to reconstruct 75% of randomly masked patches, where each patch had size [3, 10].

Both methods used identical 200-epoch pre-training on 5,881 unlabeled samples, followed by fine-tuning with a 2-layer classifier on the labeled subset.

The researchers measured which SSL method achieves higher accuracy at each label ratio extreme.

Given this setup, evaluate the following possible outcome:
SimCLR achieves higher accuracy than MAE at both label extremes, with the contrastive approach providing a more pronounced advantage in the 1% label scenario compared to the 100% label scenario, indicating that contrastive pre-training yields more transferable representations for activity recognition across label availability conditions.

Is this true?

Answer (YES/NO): NO